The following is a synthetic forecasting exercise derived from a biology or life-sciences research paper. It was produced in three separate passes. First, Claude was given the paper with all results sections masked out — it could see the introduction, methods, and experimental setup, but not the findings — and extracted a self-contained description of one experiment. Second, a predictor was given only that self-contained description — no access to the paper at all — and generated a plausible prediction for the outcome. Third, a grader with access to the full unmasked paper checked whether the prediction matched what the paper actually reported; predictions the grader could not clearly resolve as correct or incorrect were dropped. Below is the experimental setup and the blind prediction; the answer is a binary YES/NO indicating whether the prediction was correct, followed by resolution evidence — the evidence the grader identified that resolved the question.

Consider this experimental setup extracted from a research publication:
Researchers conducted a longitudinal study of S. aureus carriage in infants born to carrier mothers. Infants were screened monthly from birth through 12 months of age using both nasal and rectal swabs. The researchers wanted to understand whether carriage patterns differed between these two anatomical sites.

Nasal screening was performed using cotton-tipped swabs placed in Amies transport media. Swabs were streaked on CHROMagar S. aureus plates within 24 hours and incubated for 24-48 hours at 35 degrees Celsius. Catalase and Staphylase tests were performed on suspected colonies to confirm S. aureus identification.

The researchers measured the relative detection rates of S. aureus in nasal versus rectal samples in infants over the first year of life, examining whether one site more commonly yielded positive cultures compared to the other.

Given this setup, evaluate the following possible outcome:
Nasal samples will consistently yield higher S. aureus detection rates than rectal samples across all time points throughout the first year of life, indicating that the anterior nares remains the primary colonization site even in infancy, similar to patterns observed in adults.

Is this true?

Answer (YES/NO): NO